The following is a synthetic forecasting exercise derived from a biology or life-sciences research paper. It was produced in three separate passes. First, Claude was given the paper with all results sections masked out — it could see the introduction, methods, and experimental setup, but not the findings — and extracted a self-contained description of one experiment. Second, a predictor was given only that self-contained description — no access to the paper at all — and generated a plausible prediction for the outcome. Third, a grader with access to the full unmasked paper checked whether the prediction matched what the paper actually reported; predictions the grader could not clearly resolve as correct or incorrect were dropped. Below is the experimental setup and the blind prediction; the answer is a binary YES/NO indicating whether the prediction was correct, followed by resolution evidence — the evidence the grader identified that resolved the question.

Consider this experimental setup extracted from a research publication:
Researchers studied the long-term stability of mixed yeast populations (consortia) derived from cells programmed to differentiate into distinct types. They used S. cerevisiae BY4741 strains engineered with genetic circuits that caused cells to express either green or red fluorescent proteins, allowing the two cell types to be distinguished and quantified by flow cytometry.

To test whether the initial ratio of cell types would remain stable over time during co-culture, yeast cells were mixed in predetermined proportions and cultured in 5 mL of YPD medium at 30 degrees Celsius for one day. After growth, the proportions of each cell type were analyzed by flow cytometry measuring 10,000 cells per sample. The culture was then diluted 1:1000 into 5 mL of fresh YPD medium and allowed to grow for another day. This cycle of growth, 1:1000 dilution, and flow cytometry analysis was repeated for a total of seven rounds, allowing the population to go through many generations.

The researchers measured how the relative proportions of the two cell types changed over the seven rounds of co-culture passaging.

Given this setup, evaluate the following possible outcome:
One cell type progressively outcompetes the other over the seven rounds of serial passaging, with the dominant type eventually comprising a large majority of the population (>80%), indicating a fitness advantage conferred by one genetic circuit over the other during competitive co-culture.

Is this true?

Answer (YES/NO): NO